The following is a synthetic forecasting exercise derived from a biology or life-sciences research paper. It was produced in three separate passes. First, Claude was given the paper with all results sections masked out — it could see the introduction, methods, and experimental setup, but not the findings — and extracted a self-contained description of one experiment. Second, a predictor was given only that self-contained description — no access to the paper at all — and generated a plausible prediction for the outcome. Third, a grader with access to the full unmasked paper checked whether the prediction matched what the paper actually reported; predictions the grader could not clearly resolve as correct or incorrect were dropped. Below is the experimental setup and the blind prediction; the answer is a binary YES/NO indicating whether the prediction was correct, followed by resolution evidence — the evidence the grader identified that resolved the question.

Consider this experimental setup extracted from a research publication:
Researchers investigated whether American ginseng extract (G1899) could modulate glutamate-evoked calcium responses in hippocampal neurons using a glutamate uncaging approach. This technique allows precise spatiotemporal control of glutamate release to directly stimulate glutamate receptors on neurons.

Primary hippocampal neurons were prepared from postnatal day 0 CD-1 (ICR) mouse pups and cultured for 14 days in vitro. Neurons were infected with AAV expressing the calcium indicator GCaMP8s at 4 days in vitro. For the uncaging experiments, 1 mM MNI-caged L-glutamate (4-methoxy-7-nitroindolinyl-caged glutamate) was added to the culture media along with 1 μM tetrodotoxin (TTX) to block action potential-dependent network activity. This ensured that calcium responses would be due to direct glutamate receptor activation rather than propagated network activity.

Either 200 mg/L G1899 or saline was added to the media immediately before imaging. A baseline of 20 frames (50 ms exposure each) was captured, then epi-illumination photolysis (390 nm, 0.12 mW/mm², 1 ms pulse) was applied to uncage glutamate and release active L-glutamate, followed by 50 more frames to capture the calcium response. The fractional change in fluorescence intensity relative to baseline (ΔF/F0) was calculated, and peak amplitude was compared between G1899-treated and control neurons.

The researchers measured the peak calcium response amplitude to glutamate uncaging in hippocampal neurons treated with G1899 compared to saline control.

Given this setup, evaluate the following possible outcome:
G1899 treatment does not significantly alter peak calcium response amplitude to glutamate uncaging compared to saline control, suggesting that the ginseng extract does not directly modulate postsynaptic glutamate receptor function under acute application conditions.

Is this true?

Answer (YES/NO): NO